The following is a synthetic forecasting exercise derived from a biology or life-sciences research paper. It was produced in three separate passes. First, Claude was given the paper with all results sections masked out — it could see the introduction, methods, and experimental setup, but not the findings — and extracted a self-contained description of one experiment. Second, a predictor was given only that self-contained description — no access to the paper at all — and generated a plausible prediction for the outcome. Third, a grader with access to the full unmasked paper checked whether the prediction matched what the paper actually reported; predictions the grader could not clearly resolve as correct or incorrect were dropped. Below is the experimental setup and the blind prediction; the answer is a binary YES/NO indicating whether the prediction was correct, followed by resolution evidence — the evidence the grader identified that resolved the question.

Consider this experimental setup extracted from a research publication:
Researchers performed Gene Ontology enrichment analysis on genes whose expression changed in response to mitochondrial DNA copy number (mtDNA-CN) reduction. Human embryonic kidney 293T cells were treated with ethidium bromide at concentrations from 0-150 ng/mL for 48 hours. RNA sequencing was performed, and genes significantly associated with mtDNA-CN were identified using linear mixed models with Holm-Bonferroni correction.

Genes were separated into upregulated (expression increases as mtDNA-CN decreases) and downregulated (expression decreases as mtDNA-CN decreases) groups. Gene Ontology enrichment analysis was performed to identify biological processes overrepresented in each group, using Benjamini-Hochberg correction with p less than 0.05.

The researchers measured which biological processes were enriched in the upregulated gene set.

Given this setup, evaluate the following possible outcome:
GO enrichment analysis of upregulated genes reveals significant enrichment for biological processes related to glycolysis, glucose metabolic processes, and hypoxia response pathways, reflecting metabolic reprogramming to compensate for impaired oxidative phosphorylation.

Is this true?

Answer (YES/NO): NO